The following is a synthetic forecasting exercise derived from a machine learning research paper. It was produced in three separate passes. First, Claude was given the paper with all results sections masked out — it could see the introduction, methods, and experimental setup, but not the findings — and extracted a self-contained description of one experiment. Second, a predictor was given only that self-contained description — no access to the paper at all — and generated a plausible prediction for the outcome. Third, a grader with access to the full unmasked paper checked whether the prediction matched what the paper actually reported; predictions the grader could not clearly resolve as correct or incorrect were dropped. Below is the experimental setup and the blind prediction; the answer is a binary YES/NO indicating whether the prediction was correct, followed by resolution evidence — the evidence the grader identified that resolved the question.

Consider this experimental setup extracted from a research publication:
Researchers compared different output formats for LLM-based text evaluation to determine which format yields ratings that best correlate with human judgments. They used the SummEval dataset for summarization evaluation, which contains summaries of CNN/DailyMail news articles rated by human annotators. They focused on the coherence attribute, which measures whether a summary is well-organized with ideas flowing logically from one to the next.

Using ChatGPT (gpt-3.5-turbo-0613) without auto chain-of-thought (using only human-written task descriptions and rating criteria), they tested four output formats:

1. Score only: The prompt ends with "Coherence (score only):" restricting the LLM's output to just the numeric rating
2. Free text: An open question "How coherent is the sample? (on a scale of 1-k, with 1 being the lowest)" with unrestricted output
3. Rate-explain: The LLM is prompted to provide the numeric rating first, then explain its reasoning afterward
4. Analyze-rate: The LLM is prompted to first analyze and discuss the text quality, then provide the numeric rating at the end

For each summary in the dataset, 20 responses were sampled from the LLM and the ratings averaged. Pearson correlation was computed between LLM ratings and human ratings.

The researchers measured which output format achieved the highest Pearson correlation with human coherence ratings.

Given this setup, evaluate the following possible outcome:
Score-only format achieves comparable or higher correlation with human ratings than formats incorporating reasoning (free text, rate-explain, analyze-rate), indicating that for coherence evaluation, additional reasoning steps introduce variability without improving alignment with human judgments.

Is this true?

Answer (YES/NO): NO